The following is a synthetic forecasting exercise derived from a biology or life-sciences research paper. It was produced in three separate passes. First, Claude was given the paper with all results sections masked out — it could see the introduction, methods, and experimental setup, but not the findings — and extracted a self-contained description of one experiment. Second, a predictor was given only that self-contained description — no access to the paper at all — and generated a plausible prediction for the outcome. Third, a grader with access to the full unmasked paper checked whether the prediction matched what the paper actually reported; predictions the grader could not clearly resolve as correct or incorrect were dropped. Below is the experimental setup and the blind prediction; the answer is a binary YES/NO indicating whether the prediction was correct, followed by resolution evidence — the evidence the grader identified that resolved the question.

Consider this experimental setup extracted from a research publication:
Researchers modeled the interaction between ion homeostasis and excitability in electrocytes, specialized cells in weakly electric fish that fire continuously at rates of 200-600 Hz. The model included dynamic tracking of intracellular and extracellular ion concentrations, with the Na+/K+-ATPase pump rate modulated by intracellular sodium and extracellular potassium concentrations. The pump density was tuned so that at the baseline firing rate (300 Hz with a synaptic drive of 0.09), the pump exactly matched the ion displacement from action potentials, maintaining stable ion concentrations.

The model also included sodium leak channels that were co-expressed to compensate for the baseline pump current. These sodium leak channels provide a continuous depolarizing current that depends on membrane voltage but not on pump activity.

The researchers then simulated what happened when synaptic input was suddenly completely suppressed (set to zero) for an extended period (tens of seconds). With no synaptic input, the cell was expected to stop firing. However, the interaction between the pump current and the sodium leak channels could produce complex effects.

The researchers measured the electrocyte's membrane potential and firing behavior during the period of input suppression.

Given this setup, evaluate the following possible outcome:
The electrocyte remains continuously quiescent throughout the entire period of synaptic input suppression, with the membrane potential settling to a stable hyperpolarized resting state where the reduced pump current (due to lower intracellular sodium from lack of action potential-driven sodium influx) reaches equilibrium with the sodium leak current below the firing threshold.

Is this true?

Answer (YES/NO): NO